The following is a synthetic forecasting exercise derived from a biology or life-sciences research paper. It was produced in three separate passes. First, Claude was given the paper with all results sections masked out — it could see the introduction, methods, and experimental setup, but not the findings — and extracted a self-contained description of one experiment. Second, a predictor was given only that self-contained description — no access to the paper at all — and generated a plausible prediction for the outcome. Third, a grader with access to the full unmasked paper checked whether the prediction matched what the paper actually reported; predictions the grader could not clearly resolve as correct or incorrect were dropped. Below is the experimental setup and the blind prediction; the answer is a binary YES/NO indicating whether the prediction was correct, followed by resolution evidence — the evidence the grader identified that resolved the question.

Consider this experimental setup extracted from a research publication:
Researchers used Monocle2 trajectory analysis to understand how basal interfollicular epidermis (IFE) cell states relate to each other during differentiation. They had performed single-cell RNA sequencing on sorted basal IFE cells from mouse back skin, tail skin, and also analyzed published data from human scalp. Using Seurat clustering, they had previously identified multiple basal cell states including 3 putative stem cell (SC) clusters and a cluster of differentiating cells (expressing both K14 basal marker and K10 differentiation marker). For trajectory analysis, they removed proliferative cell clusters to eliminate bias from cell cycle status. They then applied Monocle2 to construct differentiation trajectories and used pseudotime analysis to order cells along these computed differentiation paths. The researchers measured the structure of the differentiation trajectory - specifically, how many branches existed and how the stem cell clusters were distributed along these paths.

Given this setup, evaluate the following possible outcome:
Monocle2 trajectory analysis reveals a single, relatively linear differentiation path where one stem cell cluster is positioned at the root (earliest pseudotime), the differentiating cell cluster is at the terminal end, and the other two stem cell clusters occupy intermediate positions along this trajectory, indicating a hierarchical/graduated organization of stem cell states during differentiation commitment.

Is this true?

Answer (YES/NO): NO